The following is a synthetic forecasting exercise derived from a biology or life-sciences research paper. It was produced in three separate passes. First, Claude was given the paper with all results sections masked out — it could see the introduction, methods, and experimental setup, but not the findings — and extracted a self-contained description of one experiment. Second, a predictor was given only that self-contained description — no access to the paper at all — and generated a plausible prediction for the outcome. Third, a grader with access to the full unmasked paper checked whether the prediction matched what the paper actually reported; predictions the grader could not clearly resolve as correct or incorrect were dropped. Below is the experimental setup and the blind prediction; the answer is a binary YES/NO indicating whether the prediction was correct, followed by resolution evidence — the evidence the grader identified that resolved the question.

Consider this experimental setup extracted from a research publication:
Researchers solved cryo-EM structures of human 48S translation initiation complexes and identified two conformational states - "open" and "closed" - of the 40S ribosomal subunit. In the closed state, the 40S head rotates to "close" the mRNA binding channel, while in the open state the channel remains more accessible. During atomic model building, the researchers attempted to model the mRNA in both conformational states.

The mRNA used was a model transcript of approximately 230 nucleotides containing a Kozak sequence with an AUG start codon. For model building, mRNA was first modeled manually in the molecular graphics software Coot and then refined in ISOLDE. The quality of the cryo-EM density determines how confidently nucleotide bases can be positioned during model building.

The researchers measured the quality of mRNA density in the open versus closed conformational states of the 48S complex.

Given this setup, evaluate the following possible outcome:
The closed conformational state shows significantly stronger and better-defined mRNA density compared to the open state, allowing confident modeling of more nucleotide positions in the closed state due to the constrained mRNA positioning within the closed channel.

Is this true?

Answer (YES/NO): YES